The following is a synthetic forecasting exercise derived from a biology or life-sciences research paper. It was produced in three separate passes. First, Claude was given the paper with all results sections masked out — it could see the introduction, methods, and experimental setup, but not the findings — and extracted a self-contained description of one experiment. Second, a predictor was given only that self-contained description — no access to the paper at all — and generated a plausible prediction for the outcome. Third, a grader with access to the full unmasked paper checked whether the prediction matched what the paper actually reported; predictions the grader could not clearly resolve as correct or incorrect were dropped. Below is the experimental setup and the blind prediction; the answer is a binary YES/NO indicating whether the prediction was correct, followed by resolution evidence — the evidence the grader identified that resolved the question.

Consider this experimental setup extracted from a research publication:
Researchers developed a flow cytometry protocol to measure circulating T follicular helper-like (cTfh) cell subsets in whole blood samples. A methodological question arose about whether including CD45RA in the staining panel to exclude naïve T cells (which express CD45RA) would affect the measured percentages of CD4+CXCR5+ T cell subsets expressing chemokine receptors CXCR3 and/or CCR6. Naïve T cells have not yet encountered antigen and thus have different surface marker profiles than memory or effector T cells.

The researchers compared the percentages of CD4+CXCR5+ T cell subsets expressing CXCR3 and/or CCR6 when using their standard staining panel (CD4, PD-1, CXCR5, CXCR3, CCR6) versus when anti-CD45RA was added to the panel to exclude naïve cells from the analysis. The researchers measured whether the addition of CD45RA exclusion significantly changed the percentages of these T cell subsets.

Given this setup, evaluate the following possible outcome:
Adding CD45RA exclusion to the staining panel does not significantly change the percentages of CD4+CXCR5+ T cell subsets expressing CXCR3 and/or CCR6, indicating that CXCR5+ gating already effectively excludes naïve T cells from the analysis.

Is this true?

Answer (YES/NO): YES